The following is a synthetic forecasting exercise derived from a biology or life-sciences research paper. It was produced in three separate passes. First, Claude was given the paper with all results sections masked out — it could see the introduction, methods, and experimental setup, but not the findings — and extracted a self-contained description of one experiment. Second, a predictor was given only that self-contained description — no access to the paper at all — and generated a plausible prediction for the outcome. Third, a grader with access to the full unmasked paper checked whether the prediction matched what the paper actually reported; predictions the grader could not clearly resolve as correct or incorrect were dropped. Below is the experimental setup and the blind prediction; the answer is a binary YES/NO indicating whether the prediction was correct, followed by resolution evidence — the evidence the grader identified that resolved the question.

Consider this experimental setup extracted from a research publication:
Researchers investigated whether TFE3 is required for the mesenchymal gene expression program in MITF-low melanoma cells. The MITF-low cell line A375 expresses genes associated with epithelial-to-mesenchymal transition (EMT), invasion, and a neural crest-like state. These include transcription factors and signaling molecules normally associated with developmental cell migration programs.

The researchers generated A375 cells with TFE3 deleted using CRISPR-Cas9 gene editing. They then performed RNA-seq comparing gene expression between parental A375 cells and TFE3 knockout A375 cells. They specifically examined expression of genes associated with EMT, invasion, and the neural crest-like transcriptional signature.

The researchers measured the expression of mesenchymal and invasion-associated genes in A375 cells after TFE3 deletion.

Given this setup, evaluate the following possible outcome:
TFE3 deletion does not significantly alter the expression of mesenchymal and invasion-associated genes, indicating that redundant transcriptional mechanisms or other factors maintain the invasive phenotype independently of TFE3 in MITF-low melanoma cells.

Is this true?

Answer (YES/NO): NO